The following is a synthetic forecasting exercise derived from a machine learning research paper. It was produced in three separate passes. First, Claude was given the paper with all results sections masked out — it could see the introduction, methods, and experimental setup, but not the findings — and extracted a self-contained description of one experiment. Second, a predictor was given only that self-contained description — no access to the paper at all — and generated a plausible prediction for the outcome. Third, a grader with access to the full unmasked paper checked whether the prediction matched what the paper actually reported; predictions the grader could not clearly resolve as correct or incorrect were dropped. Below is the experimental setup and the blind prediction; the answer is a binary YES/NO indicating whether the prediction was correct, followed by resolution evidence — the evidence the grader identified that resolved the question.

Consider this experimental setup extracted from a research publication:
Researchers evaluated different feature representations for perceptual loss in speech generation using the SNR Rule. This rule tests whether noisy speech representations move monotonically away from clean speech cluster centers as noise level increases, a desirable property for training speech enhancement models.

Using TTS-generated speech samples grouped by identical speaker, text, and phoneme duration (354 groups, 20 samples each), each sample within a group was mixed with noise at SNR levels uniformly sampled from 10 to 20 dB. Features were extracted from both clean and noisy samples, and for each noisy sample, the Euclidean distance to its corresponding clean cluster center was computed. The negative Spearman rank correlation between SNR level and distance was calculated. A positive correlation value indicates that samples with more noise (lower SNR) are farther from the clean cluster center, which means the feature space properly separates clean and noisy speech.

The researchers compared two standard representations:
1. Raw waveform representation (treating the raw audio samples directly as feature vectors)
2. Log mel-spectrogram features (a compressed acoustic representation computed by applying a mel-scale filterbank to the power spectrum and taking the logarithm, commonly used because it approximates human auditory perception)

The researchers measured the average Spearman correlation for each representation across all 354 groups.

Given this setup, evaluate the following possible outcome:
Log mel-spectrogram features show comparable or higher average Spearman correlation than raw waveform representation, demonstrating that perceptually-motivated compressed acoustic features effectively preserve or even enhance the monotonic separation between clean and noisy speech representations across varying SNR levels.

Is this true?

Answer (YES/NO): NO